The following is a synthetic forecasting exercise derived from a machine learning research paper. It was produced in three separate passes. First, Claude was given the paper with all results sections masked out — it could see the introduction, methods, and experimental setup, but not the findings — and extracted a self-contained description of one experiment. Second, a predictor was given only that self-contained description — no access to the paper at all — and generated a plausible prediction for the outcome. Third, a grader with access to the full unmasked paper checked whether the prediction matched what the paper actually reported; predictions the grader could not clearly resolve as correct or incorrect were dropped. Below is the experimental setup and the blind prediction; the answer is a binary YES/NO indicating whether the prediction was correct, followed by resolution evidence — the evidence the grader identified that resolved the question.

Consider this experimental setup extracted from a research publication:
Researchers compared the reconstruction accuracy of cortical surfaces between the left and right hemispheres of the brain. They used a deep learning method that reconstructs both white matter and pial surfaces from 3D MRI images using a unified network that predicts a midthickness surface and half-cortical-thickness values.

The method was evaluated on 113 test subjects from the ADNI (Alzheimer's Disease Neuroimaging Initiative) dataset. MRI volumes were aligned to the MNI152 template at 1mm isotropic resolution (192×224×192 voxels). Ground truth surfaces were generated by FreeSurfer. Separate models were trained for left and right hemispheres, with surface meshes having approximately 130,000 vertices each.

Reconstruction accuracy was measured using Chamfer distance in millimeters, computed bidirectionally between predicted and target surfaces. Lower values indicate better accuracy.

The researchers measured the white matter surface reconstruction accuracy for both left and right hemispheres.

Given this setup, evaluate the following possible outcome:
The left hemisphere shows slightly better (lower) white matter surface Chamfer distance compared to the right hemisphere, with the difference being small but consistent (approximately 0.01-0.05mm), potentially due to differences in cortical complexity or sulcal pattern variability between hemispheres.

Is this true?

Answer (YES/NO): NO